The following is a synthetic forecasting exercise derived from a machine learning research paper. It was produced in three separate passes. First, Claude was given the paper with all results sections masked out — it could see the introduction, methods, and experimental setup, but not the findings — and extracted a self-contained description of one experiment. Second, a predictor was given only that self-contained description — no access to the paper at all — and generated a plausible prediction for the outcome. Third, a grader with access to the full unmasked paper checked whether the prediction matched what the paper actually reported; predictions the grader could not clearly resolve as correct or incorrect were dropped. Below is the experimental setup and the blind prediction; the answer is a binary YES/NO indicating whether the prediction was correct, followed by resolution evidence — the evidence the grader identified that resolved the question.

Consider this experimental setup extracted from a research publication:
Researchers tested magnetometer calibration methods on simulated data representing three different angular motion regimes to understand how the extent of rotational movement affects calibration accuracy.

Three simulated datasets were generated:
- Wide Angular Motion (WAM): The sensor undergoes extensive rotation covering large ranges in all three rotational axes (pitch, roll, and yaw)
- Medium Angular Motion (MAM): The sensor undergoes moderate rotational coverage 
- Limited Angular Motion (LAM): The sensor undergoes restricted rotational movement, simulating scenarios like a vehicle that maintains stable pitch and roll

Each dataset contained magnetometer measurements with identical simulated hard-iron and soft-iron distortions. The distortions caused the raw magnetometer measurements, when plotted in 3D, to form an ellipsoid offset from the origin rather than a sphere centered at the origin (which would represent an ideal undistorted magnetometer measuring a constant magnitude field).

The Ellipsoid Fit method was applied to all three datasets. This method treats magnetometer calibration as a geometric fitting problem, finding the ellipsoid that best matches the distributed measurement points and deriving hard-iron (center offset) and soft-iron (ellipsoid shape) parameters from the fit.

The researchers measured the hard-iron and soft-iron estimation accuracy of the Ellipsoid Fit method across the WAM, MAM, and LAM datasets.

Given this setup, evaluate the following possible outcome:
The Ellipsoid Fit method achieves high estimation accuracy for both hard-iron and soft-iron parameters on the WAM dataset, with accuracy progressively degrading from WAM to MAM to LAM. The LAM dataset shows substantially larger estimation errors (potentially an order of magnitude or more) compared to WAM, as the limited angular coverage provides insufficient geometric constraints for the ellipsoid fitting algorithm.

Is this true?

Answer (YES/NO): NO